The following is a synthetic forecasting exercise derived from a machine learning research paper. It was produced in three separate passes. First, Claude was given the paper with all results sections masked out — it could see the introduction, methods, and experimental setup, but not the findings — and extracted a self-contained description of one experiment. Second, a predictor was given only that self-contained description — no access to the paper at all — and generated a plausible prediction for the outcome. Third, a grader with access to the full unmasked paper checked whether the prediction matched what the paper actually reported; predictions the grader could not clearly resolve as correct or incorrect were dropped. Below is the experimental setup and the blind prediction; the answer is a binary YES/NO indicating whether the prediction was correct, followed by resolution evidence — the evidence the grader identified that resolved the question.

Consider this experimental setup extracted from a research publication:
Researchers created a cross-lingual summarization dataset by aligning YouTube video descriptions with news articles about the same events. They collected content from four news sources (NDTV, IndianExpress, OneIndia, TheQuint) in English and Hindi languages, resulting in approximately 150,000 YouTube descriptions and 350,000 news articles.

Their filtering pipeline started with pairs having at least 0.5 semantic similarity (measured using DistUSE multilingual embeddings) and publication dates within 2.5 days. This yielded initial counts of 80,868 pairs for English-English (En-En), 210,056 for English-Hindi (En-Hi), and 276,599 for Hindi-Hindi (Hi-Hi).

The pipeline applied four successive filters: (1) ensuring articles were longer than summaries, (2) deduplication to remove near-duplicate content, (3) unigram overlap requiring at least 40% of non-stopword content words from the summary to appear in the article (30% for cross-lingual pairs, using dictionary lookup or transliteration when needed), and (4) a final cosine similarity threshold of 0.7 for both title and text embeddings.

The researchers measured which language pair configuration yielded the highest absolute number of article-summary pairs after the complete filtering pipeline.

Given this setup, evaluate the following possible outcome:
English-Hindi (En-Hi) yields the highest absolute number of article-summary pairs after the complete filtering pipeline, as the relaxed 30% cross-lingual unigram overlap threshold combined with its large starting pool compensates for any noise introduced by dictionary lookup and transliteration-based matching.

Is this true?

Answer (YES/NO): NO